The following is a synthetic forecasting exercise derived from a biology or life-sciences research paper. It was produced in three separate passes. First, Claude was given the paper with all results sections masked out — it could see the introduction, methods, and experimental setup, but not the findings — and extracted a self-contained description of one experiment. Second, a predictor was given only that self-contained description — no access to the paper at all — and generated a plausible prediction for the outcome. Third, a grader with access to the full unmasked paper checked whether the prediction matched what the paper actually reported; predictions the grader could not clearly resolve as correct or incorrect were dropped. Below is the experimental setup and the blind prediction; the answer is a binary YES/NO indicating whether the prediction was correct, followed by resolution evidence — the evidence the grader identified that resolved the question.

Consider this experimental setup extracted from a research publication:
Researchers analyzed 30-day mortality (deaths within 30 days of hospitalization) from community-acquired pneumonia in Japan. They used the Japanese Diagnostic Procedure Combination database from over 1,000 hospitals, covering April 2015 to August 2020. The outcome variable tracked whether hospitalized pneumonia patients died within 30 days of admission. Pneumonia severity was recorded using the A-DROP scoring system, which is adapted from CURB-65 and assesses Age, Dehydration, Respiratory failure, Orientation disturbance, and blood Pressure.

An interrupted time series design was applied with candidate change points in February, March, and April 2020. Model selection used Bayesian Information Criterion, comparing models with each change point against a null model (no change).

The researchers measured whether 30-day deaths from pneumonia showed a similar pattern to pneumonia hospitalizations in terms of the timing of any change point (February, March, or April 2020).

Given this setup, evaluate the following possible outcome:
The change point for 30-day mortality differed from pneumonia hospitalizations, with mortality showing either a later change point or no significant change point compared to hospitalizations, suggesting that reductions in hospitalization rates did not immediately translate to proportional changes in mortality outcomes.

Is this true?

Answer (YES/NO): NO